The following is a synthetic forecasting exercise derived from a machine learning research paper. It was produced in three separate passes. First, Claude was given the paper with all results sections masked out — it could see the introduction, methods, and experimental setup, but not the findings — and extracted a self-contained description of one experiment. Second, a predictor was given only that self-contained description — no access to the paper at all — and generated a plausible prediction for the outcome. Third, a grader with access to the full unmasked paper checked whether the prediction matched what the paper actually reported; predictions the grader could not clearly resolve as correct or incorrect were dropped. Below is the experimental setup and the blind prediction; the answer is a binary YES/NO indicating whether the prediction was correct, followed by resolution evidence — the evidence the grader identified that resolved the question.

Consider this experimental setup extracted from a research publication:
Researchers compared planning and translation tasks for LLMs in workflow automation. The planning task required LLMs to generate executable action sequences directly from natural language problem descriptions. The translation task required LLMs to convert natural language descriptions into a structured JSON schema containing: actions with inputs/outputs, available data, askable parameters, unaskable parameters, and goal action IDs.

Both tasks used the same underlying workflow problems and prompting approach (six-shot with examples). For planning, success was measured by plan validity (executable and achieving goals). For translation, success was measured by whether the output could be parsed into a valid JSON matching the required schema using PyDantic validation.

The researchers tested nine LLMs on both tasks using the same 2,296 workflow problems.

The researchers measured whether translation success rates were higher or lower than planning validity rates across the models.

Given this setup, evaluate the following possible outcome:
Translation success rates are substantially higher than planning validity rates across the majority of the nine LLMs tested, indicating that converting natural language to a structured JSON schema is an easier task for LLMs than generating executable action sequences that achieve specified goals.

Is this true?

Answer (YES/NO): NO